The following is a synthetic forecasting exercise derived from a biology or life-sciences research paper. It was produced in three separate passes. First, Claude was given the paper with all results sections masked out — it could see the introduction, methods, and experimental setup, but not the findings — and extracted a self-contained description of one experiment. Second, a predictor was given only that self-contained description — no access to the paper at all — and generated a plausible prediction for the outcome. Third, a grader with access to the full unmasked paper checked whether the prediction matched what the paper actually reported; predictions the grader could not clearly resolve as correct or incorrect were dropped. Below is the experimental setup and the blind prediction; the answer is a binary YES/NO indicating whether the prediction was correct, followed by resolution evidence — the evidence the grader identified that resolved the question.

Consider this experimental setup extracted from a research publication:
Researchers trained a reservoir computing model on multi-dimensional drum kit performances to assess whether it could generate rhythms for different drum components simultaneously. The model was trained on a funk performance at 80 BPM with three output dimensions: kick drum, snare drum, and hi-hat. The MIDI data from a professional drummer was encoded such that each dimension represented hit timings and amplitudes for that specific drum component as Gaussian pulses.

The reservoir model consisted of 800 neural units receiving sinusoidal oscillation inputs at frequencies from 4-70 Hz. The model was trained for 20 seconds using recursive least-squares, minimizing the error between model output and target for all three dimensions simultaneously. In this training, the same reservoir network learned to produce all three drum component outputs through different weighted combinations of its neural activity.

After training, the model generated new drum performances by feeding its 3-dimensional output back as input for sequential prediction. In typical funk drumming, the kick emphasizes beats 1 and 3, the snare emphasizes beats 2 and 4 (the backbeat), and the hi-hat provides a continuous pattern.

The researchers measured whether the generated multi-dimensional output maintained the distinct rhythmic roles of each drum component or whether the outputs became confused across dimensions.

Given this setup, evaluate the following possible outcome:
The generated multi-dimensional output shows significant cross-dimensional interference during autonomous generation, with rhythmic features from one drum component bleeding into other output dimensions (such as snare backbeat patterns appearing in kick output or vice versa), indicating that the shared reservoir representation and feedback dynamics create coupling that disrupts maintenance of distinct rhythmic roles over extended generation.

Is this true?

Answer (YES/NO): NO